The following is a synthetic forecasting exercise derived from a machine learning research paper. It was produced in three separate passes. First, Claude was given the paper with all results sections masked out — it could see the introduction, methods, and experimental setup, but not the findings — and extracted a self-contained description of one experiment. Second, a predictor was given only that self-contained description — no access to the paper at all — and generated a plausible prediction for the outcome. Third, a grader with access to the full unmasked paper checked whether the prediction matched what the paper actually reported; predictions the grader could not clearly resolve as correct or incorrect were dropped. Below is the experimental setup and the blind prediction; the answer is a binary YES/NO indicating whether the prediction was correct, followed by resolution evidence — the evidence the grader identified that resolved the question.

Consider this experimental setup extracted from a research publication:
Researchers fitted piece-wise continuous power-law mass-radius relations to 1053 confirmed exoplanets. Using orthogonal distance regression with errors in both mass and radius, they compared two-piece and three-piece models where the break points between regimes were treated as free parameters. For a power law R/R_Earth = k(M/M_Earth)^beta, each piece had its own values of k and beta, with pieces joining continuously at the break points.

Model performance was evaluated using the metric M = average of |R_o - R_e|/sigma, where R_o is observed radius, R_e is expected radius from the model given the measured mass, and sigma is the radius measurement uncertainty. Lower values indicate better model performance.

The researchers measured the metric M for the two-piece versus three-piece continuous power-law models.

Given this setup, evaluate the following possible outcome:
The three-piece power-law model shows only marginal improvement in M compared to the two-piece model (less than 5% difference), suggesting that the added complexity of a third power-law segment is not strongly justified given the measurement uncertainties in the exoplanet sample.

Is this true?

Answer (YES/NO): YES